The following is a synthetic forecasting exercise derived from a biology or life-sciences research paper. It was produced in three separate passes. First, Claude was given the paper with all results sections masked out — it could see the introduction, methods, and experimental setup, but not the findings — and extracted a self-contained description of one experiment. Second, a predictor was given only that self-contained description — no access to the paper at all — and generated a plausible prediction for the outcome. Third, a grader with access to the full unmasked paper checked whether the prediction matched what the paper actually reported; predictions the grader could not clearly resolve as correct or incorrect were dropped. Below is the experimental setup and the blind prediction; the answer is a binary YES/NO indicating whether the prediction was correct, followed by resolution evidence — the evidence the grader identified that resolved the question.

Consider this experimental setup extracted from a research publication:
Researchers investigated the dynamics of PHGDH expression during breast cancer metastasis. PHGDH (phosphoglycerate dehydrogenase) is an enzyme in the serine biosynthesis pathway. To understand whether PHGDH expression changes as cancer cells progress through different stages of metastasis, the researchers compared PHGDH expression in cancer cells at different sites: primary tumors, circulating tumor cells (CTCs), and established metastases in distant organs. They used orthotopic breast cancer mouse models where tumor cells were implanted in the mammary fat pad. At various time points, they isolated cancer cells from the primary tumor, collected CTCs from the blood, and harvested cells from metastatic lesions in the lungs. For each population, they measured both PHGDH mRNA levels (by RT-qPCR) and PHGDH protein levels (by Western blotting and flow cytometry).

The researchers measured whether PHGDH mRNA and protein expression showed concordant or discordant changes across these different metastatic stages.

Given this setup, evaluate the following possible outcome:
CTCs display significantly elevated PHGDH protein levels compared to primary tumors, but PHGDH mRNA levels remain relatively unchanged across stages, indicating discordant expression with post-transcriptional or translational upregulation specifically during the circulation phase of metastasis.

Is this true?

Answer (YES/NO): NO